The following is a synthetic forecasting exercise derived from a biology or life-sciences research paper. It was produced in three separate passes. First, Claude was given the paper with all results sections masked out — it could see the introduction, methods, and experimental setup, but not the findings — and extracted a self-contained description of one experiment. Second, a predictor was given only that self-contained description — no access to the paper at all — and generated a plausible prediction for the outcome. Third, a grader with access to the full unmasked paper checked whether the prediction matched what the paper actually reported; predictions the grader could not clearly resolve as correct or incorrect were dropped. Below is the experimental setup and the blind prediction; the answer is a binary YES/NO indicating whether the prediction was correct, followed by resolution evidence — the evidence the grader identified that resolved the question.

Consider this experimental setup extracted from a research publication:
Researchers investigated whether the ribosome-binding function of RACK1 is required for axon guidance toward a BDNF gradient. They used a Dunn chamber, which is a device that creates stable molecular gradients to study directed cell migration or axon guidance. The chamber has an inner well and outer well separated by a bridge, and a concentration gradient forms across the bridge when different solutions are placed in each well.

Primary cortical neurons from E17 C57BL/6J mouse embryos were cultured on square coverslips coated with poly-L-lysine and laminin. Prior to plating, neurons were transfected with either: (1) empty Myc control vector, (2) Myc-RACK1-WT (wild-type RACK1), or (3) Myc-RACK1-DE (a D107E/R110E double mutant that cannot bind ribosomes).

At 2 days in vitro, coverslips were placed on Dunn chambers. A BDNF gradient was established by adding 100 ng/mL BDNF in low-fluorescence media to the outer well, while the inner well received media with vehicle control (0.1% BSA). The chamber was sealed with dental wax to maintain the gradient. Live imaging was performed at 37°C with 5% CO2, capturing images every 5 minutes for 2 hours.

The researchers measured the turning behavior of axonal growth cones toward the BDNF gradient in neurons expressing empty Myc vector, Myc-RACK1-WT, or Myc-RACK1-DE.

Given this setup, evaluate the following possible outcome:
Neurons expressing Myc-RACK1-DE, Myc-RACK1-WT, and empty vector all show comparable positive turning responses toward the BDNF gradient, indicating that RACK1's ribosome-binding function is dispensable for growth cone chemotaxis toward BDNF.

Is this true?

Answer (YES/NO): NO